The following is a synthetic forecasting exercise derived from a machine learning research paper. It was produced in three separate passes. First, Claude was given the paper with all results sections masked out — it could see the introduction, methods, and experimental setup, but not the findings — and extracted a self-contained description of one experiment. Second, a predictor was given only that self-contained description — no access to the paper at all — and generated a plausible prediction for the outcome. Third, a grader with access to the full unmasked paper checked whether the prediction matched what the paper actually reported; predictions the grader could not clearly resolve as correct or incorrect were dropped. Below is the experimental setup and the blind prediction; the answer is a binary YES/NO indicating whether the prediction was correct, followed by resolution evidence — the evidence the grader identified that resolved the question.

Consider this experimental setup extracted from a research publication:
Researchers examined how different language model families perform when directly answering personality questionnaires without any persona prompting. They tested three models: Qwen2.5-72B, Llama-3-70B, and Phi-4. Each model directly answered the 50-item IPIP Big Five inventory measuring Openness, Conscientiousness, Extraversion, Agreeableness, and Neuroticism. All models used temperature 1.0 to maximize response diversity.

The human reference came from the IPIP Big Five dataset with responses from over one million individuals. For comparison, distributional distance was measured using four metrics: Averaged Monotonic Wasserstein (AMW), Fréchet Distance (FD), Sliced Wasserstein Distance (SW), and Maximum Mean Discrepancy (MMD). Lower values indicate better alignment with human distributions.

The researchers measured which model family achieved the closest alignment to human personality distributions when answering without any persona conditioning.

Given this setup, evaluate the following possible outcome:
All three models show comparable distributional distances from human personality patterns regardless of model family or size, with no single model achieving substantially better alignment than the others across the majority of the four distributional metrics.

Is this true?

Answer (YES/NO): NO